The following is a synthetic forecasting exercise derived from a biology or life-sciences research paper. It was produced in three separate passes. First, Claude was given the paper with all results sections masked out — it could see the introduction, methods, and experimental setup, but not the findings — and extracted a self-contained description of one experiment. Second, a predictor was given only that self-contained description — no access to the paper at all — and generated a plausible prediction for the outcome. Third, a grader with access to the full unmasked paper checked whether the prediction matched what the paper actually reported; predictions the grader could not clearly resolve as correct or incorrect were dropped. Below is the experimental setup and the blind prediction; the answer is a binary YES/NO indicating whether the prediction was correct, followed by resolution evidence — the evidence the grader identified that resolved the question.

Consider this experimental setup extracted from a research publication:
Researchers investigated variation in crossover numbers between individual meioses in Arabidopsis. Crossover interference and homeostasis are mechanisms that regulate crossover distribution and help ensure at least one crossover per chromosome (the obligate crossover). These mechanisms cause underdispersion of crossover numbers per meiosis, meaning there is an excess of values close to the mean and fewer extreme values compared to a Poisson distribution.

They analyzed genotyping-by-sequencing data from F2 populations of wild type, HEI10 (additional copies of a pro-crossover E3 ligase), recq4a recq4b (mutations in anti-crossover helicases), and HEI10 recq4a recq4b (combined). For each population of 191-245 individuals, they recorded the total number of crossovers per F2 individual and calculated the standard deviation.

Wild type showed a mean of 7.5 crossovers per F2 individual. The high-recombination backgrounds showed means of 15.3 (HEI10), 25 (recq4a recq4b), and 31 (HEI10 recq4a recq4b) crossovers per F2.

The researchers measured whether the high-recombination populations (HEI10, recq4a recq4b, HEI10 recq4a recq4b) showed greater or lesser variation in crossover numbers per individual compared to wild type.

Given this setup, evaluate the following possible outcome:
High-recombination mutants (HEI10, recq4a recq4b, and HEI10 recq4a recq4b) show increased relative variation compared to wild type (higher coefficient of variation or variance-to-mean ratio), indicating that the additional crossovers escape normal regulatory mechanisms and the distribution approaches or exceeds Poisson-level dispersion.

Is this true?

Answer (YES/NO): NO